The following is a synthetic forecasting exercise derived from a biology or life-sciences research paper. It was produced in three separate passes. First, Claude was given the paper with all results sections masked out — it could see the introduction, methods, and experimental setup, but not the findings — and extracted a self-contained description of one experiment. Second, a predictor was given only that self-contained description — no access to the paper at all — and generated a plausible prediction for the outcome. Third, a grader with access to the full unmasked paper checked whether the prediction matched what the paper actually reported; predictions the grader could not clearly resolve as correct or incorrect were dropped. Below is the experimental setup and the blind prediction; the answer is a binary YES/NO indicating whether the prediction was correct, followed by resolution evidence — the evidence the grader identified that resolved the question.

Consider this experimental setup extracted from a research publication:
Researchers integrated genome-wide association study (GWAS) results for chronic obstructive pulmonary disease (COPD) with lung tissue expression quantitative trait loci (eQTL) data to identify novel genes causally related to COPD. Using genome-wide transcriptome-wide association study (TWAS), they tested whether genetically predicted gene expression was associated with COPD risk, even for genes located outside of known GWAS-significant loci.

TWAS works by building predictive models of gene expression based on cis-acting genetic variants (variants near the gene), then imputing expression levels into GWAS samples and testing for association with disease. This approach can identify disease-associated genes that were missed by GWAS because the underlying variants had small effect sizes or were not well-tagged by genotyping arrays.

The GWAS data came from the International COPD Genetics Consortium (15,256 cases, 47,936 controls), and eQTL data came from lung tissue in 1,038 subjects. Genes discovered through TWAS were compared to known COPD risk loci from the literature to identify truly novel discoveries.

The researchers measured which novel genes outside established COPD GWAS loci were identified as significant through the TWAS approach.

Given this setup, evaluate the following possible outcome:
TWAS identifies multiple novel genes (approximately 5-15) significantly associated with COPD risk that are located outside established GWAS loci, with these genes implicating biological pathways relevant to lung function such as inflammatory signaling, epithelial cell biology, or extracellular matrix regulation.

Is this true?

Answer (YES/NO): NO